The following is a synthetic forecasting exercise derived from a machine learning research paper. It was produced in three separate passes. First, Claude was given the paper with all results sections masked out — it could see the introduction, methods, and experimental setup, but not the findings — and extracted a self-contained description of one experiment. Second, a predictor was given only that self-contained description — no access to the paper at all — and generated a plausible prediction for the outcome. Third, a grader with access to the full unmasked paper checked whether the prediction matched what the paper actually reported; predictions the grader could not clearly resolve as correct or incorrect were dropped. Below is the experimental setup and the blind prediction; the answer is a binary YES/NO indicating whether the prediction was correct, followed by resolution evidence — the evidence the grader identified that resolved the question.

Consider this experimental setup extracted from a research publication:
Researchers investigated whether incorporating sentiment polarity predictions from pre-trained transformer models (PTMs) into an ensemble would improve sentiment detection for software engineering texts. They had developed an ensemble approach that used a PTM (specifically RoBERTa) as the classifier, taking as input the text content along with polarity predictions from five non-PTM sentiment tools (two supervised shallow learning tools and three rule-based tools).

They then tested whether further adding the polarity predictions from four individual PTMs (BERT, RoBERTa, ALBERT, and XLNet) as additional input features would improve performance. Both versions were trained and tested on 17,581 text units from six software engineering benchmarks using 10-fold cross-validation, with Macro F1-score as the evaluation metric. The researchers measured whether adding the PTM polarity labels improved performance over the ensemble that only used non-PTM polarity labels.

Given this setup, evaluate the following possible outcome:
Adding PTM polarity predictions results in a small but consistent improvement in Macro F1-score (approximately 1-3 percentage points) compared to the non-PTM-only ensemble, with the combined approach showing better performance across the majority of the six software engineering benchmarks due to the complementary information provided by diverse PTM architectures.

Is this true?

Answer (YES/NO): NO